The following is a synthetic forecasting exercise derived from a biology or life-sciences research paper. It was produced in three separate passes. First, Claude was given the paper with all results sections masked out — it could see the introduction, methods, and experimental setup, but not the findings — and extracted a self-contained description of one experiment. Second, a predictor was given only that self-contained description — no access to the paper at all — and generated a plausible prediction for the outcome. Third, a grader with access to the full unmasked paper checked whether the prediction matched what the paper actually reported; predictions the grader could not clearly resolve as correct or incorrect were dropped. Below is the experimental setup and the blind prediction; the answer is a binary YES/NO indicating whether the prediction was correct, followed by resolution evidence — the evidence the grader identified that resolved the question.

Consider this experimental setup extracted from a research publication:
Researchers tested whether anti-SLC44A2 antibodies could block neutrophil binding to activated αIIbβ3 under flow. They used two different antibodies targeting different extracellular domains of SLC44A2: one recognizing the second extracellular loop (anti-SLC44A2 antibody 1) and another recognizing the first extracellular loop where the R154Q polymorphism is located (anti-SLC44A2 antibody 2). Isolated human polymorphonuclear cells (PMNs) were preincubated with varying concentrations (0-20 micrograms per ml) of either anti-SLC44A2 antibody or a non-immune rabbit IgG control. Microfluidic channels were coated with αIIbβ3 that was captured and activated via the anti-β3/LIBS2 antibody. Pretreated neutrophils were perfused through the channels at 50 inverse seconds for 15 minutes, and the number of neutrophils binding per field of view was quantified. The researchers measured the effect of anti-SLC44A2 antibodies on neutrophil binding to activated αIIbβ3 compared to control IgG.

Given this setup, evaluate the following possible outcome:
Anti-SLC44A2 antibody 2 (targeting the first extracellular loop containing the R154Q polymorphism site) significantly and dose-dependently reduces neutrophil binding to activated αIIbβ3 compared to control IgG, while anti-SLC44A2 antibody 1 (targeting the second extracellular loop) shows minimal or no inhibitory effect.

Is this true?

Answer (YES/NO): NO